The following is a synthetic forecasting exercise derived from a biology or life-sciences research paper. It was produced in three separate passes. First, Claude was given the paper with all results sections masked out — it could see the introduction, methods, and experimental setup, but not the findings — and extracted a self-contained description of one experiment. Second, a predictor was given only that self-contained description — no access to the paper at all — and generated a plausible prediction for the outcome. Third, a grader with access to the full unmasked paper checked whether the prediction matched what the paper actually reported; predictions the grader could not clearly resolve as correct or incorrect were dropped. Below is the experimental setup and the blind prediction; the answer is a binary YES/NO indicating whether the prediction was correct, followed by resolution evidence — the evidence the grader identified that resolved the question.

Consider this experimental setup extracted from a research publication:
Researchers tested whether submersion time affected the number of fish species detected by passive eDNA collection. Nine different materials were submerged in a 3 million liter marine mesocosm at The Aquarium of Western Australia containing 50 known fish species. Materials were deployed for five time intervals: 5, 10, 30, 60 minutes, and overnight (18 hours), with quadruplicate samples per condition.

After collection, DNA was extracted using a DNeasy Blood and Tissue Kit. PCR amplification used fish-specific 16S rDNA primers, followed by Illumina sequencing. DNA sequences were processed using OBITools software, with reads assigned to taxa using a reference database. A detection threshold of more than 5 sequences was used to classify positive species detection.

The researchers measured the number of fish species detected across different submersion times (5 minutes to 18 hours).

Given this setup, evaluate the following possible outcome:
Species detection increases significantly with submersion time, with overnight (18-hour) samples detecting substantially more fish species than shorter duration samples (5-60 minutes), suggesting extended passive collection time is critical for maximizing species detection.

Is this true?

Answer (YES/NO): NO